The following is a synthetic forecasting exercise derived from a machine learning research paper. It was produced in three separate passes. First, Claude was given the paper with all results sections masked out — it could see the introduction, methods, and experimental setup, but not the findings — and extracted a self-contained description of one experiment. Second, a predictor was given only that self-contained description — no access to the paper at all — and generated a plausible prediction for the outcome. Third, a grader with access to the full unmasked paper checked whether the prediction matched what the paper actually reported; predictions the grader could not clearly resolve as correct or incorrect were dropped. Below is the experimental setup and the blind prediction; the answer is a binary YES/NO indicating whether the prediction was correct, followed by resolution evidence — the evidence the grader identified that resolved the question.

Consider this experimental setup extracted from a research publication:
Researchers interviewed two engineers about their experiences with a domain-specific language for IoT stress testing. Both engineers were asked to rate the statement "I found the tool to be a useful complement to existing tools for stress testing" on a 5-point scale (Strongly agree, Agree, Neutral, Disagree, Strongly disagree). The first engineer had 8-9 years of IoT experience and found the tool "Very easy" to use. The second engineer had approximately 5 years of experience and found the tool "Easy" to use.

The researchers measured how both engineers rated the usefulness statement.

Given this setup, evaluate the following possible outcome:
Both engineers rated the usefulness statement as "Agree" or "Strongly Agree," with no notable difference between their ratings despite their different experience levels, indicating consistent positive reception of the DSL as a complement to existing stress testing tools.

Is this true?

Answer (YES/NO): YES